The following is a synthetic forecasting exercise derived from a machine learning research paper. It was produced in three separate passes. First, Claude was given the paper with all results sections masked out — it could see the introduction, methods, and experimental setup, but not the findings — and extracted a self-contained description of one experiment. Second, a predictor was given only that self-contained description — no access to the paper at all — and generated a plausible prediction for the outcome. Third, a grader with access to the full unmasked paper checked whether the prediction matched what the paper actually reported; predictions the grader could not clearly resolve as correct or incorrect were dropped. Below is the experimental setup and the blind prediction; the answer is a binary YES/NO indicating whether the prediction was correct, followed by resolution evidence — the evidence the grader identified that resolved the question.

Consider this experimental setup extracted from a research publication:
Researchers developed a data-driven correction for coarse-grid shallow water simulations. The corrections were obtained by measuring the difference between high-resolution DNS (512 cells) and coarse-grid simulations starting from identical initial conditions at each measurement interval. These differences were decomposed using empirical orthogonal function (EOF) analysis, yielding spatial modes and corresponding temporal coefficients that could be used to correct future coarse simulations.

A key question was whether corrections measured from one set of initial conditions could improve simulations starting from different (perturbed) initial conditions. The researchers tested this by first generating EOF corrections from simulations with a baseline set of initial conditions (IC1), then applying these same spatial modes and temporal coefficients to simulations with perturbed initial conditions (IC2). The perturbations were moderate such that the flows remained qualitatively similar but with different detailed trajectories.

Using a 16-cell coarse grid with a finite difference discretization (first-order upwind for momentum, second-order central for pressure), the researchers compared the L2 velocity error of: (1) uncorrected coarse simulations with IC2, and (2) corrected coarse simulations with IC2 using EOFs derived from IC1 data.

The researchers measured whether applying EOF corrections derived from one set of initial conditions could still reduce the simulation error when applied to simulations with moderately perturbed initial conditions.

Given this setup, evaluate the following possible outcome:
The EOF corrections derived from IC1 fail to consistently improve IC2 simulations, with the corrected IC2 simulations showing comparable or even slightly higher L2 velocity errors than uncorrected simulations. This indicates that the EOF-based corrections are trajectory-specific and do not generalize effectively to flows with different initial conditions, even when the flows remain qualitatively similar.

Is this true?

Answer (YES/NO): NO